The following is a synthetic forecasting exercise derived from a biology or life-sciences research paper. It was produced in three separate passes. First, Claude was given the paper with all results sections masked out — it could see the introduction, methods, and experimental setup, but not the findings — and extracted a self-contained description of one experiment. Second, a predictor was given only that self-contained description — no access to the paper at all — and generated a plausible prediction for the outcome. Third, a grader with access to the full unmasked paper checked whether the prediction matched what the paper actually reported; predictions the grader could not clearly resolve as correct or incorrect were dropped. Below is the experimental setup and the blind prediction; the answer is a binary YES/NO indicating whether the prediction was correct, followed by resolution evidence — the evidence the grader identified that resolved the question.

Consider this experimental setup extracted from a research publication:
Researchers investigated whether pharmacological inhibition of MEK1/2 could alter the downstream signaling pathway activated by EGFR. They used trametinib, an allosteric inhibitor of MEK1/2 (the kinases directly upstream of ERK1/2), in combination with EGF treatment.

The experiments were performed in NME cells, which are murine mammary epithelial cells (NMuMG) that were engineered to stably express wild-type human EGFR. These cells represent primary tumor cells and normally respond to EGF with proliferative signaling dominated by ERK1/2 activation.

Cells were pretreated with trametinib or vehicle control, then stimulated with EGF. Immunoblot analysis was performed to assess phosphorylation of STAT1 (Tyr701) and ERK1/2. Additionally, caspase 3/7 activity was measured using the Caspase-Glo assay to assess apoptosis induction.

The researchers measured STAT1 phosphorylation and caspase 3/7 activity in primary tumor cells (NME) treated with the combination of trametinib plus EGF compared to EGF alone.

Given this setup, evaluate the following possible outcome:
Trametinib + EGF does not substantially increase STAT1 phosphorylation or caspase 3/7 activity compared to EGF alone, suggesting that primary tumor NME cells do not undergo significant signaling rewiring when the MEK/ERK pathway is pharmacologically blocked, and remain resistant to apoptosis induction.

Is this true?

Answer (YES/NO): NO